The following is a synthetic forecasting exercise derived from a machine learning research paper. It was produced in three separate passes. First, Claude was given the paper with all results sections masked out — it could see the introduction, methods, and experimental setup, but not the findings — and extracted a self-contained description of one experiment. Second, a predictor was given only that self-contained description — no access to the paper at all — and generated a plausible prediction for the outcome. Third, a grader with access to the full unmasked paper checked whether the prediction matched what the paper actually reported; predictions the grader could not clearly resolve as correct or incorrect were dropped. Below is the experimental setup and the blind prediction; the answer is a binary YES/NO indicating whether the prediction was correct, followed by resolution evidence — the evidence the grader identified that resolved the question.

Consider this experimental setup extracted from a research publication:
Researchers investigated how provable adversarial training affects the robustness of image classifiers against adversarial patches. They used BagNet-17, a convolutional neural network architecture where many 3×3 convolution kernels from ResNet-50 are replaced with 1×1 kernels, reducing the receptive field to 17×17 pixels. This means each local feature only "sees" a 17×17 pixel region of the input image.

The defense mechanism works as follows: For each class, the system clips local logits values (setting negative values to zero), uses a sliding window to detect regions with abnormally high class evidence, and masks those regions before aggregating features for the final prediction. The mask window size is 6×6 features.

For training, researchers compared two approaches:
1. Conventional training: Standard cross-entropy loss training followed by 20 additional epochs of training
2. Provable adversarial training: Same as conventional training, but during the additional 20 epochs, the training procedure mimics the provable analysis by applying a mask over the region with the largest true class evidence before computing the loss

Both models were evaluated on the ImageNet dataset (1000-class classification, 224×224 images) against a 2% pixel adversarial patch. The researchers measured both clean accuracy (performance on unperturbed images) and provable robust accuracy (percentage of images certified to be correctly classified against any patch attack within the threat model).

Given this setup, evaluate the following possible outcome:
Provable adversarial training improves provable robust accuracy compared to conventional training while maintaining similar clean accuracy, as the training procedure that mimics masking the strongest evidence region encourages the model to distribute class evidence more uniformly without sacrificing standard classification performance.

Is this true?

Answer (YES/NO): YES